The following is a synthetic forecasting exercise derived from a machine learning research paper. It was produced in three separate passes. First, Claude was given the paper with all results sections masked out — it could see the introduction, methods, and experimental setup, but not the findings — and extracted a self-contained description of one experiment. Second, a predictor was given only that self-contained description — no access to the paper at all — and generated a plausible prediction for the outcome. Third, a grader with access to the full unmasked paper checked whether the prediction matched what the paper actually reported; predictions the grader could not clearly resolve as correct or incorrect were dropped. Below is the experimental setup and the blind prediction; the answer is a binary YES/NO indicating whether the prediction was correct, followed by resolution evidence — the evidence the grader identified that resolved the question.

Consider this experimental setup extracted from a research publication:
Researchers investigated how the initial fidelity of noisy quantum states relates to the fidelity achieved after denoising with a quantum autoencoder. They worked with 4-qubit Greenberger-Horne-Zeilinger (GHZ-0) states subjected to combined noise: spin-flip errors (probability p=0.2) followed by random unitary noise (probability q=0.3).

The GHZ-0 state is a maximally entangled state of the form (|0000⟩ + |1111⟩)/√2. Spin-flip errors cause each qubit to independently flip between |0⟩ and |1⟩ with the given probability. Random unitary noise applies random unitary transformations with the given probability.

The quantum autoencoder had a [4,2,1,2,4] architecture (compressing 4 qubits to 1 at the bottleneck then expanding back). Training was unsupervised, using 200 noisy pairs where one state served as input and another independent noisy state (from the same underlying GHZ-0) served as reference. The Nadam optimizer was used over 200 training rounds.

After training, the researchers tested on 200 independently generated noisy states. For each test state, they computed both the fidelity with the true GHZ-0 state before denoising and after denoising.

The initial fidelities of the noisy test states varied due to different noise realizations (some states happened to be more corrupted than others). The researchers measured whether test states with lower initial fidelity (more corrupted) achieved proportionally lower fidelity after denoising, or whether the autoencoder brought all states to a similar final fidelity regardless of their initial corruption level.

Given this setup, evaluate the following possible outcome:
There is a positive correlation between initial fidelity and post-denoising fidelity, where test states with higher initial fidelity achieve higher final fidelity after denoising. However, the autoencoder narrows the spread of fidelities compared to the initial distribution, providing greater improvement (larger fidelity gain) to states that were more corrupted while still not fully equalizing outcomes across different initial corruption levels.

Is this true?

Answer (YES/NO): NO